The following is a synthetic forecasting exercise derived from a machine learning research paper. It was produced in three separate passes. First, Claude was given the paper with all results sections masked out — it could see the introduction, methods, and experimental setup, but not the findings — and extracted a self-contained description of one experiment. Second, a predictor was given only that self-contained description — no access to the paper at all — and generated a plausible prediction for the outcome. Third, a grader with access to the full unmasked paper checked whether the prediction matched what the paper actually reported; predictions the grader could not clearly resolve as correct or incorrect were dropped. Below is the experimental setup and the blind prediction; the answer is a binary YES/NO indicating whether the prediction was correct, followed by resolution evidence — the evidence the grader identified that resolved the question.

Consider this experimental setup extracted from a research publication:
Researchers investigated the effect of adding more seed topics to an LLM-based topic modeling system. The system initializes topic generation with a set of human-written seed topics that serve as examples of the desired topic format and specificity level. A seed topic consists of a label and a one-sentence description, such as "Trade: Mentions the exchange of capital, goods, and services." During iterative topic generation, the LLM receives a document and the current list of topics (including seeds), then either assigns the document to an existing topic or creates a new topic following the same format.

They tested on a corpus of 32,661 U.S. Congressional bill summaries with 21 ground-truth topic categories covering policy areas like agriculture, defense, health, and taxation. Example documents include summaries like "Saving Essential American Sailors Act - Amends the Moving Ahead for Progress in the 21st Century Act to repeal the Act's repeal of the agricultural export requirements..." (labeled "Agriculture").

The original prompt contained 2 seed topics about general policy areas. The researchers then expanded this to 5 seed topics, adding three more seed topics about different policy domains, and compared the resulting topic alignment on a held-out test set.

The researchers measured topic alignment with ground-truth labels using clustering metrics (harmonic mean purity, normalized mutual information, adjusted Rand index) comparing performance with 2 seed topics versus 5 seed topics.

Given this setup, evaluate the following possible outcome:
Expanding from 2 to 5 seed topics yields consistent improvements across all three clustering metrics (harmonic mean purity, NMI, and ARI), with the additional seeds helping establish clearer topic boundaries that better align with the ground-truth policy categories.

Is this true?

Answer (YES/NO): NO